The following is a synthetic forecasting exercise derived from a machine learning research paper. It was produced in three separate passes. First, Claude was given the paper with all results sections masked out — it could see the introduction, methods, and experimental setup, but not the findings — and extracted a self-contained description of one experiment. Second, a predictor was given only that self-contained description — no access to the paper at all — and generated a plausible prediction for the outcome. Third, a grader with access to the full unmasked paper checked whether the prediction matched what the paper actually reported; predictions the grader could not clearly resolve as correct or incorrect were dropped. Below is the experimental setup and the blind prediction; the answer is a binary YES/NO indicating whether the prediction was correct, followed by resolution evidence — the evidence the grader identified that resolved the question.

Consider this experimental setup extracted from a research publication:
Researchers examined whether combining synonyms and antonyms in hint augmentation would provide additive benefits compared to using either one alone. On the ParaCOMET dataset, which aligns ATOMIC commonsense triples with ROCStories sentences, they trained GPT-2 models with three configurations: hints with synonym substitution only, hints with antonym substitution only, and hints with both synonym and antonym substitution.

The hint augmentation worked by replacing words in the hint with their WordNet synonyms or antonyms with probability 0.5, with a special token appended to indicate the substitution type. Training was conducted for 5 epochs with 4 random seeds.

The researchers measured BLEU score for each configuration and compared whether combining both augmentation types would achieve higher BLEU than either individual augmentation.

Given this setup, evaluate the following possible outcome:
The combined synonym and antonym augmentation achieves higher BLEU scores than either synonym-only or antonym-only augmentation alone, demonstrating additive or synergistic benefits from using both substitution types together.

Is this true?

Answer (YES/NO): NO